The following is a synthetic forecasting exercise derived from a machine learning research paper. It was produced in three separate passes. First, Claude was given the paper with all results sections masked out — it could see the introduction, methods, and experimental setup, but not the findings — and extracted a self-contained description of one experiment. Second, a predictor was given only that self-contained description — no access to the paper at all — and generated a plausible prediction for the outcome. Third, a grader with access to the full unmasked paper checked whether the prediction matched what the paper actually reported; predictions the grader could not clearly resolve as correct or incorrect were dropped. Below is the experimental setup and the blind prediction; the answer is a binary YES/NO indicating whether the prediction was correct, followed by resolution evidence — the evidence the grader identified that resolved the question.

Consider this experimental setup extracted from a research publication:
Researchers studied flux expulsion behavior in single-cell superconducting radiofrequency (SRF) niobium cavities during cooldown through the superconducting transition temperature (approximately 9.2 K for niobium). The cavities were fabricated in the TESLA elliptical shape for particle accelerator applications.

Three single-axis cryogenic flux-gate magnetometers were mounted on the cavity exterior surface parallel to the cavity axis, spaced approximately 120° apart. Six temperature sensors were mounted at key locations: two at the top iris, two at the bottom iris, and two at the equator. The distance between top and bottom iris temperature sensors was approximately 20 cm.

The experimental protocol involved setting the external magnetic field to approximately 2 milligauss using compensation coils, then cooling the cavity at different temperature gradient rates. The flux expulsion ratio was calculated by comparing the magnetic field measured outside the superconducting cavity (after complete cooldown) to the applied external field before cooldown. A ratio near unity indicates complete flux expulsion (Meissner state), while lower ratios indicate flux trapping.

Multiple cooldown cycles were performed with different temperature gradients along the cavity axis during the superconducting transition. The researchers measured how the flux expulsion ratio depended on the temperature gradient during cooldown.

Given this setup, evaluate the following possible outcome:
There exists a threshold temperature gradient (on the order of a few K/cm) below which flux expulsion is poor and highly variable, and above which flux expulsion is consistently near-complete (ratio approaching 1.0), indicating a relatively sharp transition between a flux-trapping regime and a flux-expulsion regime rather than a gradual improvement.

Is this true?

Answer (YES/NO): NO